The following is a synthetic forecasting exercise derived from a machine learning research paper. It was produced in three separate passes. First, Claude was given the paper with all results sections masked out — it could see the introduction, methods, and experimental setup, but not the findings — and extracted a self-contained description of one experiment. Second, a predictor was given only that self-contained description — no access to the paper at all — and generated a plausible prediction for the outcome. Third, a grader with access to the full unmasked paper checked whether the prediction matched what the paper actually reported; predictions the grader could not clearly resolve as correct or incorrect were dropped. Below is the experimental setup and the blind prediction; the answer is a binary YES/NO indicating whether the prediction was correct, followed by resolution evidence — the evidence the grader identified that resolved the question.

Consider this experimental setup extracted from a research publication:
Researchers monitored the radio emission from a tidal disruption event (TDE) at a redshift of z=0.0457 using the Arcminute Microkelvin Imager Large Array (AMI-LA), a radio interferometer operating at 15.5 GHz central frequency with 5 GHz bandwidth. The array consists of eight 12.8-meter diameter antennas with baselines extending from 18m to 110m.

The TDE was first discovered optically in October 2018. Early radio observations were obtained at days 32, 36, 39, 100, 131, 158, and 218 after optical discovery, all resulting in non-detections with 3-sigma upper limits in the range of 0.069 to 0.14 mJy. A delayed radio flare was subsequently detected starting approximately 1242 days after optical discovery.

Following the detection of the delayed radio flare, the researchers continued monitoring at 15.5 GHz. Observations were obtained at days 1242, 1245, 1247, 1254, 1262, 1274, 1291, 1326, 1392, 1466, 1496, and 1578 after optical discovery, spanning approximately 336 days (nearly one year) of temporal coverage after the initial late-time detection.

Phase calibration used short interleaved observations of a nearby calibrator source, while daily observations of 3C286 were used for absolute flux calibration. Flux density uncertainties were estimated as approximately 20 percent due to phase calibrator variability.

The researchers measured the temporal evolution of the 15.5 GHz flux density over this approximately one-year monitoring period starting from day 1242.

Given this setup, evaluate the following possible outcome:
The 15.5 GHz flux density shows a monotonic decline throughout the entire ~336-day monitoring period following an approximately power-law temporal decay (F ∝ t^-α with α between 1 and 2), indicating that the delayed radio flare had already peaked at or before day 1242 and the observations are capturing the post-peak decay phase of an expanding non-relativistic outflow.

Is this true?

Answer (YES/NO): NO